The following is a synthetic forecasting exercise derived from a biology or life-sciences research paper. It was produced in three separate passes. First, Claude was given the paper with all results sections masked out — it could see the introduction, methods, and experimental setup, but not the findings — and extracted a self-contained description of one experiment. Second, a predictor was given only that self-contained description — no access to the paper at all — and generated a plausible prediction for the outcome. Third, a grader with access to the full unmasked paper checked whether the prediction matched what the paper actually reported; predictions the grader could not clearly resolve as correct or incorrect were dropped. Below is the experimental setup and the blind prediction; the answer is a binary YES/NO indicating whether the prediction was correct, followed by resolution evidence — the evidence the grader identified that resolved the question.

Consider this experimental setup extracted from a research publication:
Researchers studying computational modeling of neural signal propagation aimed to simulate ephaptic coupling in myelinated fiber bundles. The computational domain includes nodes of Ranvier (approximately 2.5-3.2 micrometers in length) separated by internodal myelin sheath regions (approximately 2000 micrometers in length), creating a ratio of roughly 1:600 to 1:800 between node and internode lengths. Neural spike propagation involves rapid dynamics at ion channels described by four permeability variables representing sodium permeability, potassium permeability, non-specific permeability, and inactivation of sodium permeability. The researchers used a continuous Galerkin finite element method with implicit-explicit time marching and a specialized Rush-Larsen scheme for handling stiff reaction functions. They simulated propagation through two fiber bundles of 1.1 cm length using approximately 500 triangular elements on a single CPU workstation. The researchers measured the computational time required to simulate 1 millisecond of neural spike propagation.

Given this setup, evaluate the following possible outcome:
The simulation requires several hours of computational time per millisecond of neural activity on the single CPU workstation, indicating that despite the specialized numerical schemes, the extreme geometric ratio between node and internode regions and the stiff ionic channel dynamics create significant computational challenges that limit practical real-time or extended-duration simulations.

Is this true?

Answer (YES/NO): NO